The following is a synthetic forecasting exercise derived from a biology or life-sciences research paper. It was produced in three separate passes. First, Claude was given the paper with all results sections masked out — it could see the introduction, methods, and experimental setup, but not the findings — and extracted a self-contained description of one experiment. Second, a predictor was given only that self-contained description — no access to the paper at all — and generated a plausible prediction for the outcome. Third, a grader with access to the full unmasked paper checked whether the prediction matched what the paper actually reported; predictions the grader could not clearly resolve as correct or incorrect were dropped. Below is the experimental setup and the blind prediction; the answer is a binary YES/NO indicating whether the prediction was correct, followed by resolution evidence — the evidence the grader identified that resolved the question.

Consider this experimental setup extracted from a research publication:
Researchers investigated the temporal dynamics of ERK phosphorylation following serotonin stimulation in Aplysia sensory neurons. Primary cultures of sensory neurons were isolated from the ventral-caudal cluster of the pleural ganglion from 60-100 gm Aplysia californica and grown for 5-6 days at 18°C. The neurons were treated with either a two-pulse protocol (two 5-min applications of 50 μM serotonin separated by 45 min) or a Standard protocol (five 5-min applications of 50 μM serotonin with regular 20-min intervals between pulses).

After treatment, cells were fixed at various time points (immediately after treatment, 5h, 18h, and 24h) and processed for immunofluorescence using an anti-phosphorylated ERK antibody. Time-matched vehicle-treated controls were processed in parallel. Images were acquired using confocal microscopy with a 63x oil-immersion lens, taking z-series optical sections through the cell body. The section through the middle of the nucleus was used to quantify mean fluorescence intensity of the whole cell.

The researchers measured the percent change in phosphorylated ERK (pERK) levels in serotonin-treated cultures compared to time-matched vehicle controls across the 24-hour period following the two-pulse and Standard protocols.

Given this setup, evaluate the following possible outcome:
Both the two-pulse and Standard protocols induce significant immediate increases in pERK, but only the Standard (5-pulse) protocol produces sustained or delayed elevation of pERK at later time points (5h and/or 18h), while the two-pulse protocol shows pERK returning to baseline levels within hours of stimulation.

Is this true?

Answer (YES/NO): NO